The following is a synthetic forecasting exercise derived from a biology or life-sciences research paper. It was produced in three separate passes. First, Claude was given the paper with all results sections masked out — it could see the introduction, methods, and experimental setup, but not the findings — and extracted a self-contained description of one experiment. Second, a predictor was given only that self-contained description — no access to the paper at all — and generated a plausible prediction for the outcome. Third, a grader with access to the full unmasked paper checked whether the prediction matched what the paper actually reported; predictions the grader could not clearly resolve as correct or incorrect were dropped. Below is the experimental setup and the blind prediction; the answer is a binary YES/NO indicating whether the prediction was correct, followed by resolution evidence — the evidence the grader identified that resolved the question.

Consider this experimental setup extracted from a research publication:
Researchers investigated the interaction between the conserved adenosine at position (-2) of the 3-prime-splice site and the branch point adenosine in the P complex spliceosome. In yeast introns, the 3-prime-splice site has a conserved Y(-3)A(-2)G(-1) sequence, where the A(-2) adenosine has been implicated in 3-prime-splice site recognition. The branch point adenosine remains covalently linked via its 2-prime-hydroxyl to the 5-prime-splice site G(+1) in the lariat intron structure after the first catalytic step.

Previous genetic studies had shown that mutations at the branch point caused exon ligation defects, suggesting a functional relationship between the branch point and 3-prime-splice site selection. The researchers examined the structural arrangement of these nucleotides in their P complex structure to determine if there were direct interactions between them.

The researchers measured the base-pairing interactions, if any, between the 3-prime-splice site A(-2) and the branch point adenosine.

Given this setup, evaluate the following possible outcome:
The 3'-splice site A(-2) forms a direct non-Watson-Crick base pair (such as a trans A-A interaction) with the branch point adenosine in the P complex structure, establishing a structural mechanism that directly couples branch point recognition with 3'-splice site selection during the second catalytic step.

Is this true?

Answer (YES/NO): YES